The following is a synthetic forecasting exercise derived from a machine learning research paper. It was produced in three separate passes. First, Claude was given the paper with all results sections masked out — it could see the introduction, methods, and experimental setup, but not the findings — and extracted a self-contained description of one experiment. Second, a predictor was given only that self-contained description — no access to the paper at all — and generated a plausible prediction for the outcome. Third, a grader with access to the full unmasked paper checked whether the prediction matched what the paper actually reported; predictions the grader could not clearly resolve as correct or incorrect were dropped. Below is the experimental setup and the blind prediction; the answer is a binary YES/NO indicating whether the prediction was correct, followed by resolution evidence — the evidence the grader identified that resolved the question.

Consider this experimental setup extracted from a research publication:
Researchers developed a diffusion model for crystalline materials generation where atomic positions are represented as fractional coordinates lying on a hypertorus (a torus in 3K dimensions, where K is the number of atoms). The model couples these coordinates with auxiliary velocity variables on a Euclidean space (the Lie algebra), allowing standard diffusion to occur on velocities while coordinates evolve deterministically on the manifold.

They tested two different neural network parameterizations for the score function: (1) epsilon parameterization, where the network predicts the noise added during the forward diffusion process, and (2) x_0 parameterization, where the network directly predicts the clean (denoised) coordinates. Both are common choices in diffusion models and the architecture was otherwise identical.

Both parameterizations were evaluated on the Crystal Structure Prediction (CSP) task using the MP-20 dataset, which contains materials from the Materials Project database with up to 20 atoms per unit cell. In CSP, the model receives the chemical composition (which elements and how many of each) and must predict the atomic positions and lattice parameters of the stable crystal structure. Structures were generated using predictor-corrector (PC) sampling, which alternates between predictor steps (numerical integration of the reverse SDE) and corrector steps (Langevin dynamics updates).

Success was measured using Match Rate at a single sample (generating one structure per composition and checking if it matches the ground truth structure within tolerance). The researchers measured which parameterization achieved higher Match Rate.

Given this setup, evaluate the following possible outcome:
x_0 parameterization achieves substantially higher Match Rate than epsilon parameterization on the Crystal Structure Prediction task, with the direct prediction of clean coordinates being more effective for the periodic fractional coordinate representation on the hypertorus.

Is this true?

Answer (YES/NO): NO